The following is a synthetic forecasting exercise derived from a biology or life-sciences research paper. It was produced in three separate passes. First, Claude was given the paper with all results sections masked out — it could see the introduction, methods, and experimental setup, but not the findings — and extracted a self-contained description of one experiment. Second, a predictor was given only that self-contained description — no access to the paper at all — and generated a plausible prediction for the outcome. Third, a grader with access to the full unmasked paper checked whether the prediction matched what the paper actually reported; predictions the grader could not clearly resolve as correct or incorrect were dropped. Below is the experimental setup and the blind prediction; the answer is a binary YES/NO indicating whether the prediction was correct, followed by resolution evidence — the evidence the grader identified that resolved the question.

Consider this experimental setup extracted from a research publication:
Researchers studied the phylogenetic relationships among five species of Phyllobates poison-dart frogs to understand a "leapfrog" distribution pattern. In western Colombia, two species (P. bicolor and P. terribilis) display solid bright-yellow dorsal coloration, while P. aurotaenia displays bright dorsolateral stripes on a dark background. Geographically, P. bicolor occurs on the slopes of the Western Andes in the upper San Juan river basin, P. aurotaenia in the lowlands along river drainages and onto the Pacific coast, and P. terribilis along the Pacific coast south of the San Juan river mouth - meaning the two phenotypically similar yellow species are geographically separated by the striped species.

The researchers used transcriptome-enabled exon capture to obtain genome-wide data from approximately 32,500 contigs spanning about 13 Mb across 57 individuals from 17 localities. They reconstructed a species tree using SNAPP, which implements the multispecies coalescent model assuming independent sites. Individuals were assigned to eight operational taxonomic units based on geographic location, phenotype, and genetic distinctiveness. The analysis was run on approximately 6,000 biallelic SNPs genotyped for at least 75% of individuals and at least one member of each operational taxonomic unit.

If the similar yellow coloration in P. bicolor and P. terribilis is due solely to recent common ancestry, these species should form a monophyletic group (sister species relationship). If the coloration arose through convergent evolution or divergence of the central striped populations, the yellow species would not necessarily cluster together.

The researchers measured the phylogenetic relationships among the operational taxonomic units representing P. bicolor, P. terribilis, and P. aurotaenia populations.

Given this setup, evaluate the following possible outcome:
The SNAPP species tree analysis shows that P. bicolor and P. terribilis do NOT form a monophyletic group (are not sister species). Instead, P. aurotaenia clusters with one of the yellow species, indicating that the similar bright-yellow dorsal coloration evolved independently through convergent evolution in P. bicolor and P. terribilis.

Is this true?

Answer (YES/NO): NO